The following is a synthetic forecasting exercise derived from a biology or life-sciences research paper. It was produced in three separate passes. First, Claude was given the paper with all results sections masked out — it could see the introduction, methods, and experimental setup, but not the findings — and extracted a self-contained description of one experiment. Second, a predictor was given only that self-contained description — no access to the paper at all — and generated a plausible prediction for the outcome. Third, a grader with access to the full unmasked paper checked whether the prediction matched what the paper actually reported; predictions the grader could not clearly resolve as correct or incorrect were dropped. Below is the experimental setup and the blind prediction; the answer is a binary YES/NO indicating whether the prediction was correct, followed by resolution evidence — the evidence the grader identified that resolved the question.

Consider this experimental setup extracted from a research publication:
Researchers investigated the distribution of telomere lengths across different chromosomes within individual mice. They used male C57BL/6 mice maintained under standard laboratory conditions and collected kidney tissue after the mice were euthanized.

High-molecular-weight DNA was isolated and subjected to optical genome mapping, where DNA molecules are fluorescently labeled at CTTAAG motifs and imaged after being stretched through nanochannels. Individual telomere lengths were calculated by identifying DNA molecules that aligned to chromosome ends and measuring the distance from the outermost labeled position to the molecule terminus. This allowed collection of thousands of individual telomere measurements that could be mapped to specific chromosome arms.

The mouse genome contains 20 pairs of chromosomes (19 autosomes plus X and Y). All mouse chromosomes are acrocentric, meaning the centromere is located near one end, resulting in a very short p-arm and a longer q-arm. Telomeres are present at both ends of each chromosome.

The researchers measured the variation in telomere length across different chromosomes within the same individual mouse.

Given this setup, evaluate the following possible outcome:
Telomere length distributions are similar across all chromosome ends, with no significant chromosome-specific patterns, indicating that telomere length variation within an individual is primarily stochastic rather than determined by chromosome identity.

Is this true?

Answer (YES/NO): NO